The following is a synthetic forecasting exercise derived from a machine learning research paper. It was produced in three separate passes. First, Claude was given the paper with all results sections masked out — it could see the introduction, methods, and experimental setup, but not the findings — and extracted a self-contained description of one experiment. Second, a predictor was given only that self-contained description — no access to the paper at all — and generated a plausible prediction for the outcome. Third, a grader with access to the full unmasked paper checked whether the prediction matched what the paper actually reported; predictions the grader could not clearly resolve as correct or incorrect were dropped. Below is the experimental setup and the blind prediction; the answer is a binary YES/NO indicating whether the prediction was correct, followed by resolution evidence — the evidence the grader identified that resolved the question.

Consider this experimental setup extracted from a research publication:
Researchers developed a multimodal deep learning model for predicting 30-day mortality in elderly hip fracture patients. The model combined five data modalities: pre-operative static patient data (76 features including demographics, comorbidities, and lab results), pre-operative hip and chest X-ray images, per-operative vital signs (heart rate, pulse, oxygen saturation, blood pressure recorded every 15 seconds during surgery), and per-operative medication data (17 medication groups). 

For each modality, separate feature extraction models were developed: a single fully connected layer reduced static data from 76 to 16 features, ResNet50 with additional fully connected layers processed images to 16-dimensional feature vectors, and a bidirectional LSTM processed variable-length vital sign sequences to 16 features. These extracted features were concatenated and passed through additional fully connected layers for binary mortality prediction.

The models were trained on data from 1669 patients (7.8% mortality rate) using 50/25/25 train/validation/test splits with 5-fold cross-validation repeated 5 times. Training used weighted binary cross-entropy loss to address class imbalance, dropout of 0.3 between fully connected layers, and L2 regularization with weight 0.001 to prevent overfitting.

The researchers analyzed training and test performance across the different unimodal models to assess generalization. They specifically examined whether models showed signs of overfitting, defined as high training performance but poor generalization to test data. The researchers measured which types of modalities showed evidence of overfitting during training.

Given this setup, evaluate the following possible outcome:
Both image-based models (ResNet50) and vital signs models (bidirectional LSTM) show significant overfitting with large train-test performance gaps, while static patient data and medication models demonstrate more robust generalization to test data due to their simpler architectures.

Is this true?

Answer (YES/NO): NO